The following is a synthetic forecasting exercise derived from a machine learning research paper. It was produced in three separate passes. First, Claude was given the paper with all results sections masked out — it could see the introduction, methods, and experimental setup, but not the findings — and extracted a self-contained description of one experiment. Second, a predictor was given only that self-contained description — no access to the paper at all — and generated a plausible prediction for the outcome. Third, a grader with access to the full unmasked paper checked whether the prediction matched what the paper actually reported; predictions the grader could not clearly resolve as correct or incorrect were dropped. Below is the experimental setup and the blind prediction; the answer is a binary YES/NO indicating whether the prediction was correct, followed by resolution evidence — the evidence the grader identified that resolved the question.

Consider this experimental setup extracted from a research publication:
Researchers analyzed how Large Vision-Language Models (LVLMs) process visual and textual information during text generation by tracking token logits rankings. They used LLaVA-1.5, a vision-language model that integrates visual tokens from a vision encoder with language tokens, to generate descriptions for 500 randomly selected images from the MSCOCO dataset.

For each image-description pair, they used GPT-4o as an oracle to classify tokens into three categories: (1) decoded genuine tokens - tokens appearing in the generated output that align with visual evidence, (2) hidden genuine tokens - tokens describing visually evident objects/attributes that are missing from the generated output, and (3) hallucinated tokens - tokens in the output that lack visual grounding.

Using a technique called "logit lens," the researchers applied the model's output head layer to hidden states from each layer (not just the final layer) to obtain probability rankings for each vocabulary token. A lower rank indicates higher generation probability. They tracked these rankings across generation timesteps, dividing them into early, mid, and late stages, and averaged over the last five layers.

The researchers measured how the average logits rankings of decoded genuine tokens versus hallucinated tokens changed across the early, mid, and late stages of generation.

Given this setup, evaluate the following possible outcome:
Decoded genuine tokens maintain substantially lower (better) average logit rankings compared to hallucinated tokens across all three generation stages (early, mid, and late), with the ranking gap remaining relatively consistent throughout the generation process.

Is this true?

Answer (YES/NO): NO